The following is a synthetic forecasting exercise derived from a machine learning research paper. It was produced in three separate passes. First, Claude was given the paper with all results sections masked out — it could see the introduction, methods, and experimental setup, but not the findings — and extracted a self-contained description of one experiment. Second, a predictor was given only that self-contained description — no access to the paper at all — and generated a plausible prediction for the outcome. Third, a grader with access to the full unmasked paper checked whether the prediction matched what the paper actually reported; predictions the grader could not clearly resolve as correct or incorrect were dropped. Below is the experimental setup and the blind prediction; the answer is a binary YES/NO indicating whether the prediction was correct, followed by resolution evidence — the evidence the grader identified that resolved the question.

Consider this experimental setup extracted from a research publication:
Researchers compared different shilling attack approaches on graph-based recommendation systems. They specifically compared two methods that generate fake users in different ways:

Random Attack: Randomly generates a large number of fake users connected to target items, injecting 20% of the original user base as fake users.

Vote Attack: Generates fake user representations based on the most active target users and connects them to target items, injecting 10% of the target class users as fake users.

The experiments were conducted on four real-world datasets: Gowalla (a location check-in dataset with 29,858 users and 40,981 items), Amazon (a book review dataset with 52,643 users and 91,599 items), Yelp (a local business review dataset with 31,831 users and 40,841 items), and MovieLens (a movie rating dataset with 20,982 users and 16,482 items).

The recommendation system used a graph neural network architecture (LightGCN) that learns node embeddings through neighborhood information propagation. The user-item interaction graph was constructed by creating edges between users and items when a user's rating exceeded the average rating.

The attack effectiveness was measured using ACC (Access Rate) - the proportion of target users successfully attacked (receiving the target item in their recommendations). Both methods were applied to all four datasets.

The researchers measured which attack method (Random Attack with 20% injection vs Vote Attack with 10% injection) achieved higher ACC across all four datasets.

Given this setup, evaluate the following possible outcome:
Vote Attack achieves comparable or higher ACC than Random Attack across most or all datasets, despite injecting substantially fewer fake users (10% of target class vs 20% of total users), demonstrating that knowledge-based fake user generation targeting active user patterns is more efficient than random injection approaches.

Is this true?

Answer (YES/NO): YES